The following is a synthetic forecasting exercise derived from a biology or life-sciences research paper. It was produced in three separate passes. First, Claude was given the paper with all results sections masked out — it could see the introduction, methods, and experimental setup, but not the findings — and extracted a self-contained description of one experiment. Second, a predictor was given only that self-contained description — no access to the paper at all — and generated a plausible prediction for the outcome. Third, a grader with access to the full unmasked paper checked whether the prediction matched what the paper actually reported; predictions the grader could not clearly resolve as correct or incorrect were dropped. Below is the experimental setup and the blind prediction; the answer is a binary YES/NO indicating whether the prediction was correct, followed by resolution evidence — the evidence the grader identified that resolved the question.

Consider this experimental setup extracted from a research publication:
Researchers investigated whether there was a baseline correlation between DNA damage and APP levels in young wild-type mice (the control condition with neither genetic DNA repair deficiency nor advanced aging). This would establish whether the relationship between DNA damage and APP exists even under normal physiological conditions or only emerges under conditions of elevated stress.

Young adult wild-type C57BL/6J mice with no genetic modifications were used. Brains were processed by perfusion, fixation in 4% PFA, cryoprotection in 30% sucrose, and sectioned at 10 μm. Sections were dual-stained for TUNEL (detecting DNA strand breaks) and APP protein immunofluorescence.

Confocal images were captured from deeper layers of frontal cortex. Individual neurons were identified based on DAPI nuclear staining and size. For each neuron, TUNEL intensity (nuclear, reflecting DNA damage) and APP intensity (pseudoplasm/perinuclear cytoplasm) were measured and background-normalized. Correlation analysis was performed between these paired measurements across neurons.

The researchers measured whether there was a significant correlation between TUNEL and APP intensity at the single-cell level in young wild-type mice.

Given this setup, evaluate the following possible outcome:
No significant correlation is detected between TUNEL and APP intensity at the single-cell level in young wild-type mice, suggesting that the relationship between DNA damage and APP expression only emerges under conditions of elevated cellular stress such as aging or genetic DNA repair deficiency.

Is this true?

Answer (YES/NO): YES